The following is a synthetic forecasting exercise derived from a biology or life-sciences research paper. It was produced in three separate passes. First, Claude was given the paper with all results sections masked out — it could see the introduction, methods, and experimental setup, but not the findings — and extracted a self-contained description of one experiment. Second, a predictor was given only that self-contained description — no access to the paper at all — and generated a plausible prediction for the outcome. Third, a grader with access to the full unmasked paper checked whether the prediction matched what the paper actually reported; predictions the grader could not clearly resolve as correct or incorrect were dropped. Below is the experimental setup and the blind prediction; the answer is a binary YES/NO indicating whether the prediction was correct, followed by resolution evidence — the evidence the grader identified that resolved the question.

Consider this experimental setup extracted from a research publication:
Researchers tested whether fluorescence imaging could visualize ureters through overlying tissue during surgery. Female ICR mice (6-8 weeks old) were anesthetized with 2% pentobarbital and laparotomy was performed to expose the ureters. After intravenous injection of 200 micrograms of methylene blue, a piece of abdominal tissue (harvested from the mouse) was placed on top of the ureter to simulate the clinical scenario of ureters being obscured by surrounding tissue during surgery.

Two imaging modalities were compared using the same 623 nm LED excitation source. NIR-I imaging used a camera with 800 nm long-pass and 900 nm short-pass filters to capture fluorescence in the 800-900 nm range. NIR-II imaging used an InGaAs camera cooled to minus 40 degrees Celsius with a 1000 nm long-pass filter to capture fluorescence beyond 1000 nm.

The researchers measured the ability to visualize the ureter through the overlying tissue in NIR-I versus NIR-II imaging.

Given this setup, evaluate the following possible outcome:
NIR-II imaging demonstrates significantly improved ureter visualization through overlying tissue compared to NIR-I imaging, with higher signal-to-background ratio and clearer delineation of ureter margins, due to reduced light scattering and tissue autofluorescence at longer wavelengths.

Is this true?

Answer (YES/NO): YES